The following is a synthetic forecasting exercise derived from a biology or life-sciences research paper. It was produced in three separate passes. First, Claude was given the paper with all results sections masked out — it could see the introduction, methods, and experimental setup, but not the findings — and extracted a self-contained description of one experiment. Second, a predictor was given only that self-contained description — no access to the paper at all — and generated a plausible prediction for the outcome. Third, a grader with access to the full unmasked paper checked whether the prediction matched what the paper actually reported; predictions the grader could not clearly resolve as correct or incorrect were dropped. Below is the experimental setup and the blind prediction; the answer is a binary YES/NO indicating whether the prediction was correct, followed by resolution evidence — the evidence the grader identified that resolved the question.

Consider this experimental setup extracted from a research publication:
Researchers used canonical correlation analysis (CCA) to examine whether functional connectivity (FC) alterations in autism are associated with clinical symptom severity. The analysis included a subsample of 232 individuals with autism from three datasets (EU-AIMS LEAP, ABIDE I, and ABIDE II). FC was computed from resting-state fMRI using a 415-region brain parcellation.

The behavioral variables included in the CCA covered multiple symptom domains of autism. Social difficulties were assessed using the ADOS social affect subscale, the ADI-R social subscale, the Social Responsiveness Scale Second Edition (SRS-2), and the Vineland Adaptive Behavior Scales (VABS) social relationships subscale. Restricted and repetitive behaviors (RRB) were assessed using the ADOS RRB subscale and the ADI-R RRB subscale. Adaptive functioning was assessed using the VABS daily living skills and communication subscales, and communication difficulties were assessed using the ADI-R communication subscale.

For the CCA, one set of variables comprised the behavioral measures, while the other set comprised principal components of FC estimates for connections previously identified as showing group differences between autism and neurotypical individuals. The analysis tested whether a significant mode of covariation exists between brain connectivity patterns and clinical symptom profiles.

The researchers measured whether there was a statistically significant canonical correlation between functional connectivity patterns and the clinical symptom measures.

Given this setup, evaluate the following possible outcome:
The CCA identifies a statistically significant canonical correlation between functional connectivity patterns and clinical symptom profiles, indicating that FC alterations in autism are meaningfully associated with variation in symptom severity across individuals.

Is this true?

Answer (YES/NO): YES